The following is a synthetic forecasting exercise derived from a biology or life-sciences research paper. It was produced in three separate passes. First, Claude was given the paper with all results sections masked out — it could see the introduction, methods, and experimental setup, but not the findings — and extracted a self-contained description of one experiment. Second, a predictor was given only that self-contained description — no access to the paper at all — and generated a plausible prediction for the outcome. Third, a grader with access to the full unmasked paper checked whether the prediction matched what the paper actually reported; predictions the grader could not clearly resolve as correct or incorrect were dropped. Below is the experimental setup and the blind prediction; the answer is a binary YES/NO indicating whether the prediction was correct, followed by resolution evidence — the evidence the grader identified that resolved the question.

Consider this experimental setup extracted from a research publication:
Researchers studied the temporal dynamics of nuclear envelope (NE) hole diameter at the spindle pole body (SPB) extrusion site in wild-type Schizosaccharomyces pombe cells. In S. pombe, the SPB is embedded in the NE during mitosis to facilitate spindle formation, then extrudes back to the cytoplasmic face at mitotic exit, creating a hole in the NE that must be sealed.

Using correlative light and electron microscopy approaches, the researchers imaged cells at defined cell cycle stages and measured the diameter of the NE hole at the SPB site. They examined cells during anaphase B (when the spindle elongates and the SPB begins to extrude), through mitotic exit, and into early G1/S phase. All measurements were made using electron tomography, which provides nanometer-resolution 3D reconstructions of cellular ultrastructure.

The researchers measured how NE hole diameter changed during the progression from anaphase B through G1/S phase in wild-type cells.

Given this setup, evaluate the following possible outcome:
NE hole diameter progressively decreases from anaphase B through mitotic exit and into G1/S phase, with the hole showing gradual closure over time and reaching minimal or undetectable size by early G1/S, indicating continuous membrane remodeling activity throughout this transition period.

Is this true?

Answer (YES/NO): NO